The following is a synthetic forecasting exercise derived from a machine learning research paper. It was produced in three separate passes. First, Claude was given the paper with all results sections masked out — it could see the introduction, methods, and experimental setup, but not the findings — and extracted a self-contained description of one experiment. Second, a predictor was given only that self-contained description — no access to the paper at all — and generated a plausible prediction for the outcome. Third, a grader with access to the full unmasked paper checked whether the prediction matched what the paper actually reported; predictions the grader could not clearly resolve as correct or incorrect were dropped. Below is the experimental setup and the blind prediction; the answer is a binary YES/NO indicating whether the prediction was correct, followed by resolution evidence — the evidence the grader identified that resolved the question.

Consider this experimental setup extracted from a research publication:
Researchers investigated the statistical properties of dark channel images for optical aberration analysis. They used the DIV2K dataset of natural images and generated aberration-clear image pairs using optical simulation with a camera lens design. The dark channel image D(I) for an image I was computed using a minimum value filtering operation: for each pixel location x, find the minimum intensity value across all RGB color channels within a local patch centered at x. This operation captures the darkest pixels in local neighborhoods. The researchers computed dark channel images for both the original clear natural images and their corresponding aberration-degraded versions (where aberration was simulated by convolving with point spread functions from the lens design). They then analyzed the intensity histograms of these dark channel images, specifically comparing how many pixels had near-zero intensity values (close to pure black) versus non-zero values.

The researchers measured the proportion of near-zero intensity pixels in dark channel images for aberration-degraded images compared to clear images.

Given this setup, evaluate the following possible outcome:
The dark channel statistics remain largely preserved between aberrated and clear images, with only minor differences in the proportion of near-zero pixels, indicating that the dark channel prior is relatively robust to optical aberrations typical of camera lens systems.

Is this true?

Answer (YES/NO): NO